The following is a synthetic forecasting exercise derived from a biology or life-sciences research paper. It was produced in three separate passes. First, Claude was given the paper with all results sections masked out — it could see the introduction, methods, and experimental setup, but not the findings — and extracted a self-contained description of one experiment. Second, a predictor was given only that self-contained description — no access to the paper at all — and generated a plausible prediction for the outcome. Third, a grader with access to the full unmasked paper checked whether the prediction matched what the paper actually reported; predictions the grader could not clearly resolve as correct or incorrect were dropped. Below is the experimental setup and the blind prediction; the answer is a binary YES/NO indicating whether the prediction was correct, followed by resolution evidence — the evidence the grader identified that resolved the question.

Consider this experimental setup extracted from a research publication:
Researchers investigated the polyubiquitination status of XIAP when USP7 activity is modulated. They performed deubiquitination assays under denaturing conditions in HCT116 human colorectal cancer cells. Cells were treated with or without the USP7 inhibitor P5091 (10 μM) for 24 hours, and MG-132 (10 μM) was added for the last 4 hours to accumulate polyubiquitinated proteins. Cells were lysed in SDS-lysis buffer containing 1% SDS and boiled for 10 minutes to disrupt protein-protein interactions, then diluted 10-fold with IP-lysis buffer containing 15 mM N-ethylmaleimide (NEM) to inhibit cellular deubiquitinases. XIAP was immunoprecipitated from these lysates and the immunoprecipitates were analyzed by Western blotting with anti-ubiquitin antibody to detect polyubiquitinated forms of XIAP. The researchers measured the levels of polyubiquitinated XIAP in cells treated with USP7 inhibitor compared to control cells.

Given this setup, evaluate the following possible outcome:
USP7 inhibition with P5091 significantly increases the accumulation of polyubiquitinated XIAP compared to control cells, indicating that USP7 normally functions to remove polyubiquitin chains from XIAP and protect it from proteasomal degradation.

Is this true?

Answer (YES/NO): YES